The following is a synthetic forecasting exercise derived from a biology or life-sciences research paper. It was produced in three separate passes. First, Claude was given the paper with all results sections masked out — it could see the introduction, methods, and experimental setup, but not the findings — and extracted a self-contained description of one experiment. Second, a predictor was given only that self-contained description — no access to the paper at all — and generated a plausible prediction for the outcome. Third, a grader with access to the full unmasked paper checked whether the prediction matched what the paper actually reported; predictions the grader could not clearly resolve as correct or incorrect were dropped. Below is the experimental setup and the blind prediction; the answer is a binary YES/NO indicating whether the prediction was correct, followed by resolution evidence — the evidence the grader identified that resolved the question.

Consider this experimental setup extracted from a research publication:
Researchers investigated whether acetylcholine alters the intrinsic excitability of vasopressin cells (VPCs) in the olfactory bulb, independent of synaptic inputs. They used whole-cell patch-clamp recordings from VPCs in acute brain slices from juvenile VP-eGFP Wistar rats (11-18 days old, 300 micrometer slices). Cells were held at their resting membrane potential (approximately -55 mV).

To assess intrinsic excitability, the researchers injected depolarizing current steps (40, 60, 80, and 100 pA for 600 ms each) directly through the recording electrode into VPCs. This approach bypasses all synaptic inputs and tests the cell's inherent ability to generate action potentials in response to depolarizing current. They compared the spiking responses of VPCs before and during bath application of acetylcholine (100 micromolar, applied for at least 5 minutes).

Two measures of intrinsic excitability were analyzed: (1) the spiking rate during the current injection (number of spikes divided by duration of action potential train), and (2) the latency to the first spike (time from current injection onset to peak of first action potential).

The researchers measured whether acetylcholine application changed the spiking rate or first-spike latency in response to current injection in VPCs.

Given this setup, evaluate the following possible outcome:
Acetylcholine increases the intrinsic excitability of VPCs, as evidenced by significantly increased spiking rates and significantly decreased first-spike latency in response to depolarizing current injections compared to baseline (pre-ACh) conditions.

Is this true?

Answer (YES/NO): NO